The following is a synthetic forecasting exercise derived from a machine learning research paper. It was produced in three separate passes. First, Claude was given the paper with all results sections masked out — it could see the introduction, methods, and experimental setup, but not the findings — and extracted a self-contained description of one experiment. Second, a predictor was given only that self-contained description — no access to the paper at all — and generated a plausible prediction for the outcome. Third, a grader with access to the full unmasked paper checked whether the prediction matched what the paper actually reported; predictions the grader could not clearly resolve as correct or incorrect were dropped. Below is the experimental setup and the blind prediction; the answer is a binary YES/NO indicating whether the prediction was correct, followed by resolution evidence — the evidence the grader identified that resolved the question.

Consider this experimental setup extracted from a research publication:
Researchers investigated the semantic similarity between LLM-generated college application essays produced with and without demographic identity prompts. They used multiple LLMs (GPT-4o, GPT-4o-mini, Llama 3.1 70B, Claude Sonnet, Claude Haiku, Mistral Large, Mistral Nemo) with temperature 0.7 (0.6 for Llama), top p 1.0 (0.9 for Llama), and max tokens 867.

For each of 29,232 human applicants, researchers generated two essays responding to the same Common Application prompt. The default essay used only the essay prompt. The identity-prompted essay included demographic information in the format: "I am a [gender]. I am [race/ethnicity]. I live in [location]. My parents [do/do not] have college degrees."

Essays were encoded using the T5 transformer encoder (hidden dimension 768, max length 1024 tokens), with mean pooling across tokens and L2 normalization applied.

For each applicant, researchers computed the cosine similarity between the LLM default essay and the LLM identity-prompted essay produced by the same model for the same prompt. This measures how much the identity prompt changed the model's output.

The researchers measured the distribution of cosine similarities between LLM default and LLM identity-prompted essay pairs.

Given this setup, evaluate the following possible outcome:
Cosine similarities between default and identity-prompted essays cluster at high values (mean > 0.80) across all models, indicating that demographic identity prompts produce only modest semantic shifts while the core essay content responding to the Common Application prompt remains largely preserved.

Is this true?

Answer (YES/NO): YES